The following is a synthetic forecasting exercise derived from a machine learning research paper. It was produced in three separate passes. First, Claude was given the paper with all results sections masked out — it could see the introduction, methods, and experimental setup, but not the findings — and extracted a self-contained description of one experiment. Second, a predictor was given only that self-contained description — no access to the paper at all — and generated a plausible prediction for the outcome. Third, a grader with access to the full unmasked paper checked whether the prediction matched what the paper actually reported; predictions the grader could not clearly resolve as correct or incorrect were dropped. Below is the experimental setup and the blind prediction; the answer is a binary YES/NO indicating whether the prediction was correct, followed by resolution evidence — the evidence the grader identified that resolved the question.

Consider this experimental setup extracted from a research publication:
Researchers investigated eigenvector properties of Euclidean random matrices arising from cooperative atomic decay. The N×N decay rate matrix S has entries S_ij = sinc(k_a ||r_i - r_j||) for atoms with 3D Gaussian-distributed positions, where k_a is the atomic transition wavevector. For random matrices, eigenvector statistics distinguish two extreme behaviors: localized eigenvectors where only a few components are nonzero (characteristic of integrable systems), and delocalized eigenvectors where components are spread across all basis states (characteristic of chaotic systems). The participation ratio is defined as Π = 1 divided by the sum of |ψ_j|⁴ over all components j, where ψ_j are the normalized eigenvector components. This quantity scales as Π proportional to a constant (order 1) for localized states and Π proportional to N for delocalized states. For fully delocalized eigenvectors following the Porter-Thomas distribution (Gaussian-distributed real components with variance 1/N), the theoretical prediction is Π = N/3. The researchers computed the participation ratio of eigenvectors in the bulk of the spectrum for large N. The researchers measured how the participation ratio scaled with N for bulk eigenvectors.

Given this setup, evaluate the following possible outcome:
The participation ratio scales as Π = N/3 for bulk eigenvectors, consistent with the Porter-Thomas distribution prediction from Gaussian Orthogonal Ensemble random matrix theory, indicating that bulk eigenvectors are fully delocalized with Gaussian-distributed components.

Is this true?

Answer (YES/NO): YES